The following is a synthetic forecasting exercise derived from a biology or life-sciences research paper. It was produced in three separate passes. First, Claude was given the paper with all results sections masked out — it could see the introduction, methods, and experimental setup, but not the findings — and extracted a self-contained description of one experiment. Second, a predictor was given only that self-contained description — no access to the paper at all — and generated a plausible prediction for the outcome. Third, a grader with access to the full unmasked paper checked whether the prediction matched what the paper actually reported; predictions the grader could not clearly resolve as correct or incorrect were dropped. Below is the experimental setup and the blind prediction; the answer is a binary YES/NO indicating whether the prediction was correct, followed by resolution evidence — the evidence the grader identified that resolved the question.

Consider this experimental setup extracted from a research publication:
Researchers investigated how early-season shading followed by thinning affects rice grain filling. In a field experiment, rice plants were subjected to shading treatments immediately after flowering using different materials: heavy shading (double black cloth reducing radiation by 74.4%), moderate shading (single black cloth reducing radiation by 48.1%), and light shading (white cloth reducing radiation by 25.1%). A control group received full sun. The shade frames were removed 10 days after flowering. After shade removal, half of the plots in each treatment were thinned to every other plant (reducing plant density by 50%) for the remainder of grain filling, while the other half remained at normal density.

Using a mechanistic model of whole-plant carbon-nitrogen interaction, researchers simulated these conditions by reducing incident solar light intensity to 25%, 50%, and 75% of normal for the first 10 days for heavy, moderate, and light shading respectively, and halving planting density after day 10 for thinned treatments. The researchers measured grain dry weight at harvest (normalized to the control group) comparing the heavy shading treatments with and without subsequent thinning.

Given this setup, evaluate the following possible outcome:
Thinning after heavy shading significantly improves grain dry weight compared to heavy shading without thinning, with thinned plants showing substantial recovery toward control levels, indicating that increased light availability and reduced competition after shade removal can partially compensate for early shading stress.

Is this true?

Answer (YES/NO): YES